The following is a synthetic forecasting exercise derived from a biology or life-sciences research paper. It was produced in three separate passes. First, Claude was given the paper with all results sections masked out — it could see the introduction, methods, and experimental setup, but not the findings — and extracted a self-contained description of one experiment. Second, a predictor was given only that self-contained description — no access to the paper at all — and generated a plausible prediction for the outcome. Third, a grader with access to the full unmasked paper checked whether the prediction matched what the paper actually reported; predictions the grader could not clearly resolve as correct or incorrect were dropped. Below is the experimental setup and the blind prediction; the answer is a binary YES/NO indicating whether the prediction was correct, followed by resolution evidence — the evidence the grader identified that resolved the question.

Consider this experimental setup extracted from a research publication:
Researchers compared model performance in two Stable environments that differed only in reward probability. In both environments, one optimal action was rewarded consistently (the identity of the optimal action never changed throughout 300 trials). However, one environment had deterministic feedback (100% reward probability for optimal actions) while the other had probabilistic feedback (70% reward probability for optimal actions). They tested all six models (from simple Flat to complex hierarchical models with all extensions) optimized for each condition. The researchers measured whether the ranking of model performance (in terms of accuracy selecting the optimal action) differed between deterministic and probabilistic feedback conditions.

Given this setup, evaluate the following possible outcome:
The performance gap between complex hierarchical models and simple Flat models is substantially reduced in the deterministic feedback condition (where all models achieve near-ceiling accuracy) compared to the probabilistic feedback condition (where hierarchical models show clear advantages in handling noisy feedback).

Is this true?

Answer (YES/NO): NO